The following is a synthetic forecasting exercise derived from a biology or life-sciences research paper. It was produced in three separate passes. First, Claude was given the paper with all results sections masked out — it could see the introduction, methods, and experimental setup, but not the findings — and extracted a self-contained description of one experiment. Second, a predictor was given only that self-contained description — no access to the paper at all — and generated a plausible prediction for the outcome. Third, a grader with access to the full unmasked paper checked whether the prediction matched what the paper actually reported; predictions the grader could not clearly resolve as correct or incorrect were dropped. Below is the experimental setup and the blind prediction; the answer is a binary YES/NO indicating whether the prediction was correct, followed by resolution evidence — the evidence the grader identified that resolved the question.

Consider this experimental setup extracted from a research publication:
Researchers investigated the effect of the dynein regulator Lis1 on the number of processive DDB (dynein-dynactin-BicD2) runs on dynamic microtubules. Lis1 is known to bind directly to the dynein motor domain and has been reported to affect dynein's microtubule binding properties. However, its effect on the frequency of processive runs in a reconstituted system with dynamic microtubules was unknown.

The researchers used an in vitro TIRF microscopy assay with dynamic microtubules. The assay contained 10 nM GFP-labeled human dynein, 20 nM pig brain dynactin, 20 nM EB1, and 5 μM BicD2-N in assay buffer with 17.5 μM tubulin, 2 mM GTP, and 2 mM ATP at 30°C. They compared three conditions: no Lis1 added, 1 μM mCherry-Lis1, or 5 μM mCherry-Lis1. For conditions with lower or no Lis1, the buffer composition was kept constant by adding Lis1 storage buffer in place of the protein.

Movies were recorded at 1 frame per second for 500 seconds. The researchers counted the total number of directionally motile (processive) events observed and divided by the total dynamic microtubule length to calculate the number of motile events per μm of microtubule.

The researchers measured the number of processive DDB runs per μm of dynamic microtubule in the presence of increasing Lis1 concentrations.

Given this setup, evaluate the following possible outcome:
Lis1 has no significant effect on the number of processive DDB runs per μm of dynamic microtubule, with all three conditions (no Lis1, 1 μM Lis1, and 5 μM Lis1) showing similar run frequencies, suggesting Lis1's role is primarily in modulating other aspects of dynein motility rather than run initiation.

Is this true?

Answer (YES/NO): NO